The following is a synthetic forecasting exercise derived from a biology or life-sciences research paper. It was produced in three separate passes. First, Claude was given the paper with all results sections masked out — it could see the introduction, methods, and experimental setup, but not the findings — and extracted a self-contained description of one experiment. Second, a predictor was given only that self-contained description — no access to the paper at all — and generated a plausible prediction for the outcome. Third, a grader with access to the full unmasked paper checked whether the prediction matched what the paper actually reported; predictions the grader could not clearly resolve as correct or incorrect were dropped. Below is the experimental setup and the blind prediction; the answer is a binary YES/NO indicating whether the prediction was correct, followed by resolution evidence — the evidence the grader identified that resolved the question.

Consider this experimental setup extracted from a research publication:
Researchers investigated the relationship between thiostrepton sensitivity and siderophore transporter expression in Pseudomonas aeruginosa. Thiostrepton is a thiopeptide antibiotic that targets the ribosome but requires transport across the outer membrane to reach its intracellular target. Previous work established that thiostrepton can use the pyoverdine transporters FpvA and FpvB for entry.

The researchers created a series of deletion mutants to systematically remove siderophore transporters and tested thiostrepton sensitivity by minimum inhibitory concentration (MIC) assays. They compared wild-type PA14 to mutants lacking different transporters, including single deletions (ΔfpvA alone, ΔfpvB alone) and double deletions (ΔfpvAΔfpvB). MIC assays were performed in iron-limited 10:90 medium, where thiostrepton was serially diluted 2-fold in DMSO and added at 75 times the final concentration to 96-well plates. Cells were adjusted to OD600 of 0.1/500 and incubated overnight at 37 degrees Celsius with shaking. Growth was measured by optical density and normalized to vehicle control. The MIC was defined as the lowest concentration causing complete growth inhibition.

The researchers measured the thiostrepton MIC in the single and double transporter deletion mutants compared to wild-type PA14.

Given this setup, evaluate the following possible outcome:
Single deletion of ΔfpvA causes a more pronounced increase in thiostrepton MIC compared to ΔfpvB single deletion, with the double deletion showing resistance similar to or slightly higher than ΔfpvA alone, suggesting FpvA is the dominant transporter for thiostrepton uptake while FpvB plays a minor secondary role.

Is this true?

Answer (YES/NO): NO